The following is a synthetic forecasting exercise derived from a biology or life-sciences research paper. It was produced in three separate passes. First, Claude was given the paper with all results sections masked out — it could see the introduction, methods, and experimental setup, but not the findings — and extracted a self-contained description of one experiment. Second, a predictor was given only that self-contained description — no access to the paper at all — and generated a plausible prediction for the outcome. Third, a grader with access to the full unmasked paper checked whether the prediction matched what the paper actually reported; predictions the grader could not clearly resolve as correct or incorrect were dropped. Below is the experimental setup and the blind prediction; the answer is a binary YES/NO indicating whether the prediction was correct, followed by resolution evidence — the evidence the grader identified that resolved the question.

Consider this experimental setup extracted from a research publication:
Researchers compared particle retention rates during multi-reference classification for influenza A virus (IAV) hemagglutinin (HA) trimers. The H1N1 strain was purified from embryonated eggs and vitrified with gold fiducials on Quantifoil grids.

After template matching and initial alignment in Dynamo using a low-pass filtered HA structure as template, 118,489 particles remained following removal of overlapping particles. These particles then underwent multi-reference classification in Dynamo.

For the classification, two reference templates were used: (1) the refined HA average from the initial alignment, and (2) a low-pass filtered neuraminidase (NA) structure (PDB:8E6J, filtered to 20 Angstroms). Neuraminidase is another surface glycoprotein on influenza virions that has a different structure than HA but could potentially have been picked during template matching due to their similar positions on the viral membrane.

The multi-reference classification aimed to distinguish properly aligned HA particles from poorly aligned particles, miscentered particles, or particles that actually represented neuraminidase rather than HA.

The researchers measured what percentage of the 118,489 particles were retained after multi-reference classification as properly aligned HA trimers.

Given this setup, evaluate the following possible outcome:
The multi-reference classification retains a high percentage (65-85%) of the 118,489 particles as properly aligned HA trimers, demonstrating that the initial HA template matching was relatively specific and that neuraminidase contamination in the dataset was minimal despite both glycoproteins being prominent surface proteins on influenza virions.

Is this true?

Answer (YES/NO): YES